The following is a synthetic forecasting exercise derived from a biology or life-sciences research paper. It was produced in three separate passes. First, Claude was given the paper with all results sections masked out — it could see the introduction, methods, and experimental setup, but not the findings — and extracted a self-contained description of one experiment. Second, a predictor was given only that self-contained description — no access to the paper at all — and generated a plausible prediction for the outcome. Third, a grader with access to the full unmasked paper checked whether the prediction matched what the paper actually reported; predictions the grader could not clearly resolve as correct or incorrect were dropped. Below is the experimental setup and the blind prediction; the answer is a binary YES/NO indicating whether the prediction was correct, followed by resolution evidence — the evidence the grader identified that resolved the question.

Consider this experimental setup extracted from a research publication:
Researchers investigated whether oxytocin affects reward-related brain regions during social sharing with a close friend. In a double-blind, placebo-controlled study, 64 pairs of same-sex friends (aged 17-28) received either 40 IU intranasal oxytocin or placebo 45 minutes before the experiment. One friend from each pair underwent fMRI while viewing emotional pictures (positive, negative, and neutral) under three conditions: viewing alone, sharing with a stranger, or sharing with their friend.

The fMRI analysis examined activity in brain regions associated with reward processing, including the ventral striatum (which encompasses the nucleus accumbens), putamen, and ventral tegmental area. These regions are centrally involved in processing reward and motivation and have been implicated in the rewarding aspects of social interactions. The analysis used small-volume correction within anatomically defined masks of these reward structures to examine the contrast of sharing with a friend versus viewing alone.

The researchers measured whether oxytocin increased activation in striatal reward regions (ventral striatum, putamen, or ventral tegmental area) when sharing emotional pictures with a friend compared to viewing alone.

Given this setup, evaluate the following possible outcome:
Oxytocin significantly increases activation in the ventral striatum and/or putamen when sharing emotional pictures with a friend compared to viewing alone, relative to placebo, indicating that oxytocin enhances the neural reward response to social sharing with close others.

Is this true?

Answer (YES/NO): NO